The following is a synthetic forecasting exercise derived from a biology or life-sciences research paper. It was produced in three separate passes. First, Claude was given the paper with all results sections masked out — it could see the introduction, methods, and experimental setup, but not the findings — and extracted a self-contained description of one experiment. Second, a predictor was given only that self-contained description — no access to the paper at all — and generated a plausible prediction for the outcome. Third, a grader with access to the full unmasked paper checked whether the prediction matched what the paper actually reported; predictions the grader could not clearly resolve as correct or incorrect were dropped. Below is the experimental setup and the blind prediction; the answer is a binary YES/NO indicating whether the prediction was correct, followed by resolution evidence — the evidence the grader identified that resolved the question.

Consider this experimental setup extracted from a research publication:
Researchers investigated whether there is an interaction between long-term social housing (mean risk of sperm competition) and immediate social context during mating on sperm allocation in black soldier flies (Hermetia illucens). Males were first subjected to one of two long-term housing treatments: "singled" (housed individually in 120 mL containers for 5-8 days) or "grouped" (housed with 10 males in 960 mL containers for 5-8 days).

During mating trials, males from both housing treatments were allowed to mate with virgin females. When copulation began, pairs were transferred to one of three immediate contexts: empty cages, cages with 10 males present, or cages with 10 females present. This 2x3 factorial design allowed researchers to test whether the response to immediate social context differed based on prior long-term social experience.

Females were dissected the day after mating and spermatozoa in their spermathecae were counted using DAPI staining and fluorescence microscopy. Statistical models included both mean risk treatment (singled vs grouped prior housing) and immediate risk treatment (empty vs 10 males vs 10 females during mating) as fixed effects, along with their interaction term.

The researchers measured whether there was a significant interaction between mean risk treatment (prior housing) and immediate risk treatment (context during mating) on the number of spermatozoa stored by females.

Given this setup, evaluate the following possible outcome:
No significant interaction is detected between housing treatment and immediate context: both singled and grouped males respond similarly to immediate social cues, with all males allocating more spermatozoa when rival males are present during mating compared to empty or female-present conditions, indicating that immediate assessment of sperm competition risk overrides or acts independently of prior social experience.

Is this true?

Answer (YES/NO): NO